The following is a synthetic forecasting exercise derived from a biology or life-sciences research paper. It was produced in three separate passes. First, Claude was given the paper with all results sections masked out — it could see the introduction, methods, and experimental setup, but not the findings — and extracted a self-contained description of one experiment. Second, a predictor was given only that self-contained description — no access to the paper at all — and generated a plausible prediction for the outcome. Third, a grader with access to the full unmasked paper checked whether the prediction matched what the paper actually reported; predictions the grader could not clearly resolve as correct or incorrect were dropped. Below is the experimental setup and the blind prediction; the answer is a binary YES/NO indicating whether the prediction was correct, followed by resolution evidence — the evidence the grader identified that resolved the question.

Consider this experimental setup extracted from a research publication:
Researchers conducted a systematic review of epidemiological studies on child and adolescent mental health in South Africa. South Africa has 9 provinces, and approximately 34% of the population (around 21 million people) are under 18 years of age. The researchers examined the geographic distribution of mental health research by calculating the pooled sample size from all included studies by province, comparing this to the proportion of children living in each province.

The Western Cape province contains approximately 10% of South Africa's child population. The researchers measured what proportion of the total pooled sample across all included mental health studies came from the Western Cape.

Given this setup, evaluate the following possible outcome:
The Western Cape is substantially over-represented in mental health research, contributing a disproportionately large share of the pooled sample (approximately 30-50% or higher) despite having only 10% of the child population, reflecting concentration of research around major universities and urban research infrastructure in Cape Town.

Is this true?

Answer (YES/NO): NO